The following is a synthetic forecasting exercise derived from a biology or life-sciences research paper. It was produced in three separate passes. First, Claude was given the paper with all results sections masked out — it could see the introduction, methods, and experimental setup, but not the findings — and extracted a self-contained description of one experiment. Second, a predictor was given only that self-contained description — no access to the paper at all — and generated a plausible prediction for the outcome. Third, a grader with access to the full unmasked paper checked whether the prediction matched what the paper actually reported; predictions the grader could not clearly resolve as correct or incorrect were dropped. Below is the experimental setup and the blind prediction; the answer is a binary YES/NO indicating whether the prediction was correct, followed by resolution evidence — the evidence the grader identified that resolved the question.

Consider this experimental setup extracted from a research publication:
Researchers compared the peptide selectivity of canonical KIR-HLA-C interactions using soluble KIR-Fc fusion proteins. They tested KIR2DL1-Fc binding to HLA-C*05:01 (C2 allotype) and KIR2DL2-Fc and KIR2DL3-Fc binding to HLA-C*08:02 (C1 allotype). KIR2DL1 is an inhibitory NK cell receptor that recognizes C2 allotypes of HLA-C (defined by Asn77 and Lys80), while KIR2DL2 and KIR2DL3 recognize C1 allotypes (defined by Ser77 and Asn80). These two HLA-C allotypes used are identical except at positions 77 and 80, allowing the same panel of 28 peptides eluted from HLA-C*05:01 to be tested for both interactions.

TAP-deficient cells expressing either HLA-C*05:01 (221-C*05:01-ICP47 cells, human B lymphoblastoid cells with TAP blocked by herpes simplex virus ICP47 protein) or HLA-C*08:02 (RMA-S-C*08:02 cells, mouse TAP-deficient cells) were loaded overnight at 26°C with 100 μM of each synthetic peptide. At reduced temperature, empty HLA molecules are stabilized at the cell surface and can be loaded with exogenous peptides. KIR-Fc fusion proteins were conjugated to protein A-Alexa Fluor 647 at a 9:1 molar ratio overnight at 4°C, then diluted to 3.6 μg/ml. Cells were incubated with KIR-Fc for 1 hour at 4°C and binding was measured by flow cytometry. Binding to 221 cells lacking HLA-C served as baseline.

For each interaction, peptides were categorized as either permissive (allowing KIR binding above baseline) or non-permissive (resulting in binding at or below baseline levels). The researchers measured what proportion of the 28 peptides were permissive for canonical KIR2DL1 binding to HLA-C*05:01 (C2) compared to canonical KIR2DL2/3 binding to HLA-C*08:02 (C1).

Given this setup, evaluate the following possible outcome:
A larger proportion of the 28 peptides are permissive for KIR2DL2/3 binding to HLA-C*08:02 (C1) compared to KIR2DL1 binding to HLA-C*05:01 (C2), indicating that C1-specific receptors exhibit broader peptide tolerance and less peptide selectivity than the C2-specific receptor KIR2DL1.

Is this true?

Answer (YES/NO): NO